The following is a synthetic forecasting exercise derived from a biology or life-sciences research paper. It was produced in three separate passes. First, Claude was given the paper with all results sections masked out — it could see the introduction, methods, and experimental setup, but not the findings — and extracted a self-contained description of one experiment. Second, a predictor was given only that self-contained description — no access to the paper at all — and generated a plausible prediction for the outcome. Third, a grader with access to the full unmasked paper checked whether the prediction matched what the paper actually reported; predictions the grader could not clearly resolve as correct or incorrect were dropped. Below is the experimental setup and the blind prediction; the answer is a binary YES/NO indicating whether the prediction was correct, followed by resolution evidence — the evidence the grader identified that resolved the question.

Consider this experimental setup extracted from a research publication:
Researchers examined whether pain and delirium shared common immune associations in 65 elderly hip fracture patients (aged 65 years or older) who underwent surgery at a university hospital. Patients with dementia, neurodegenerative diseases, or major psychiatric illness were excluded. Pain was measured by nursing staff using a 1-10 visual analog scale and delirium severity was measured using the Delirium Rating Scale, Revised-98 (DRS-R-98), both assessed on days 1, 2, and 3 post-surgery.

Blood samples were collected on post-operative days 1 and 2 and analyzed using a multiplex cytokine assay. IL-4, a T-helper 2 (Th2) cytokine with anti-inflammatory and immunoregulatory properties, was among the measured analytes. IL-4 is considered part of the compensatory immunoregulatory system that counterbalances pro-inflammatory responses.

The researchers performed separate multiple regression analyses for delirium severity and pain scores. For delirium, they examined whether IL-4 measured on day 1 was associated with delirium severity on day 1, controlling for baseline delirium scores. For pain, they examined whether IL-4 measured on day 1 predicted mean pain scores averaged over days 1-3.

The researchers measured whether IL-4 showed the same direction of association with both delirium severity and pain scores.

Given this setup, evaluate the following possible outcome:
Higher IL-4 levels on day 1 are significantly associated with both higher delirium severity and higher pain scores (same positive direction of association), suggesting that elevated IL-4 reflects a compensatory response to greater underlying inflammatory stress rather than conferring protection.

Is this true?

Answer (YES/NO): NO